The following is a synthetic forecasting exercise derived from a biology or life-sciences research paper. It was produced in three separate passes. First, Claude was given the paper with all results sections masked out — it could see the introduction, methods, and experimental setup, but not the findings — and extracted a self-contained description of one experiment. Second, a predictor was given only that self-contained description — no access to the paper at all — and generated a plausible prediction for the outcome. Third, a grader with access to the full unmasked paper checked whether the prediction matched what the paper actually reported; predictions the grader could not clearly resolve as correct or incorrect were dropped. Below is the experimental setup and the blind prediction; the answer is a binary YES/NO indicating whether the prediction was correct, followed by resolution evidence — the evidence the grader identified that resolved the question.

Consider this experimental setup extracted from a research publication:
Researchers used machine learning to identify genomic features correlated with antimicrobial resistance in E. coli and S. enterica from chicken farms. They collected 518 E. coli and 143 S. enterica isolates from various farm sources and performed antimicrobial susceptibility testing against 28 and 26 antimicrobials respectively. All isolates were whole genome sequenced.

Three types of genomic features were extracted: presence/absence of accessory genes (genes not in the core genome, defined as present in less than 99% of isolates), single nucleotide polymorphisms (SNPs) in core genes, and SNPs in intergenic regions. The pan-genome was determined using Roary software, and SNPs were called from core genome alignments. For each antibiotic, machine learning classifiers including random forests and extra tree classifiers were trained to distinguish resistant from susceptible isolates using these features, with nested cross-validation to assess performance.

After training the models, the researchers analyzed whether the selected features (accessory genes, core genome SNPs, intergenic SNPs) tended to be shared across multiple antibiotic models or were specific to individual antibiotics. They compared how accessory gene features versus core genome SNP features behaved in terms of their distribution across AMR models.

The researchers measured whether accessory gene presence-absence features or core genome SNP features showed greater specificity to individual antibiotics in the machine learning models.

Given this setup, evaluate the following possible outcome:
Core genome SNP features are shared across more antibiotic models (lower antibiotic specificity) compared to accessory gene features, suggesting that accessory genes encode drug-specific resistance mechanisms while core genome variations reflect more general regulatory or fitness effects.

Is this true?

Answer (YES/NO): NO